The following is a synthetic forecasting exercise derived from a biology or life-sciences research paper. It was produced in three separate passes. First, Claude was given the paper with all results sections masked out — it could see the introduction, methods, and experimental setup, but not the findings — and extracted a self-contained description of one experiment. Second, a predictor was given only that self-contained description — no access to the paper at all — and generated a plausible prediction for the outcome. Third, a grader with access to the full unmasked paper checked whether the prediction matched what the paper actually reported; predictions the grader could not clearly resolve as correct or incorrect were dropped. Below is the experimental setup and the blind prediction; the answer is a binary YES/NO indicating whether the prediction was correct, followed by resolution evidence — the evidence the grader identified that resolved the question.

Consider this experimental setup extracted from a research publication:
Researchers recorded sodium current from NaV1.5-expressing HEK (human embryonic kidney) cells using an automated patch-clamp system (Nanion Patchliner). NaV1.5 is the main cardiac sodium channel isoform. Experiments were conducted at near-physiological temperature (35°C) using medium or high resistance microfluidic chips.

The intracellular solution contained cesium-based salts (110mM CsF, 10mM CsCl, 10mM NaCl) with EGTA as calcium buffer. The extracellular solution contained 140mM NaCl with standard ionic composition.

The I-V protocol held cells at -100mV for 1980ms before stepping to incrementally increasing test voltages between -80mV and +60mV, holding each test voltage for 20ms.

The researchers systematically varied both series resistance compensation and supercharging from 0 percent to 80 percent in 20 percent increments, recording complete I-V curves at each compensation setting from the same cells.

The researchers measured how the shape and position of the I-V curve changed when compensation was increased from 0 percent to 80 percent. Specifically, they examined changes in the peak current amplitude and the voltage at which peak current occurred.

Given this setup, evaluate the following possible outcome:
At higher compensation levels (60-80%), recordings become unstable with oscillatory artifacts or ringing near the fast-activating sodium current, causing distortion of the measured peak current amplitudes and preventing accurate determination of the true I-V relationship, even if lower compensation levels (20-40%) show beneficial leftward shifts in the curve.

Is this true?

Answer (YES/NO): NO